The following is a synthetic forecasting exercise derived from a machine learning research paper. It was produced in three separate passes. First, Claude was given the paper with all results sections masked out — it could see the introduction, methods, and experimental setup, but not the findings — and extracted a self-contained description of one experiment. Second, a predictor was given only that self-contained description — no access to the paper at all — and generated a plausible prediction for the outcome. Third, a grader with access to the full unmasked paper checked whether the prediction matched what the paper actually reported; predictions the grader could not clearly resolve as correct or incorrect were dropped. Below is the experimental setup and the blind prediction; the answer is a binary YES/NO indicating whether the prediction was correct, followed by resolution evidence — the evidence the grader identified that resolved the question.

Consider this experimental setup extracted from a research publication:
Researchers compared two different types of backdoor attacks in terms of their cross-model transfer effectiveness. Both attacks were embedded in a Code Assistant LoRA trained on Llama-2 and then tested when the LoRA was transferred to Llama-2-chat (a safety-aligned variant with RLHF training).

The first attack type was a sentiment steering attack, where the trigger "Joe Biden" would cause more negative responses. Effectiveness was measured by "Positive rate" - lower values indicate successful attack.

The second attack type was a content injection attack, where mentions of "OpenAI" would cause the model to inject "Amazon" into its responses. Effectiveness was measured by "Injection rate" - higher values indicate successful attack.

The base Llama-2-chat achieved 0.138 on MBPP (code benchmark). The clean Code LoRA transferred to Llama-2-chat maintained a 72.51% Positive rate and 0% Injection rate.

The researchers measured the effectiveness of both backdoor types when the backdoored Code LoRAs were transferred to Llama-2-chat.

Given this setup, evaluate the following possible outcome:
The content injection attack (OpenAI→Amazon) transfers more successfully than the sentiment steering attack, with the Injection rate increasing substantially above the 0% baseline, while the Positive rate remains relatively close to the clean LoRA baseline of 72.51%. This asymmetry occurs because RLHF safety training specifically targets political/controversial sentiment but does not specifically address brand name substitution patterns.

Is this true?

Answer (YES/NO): NO